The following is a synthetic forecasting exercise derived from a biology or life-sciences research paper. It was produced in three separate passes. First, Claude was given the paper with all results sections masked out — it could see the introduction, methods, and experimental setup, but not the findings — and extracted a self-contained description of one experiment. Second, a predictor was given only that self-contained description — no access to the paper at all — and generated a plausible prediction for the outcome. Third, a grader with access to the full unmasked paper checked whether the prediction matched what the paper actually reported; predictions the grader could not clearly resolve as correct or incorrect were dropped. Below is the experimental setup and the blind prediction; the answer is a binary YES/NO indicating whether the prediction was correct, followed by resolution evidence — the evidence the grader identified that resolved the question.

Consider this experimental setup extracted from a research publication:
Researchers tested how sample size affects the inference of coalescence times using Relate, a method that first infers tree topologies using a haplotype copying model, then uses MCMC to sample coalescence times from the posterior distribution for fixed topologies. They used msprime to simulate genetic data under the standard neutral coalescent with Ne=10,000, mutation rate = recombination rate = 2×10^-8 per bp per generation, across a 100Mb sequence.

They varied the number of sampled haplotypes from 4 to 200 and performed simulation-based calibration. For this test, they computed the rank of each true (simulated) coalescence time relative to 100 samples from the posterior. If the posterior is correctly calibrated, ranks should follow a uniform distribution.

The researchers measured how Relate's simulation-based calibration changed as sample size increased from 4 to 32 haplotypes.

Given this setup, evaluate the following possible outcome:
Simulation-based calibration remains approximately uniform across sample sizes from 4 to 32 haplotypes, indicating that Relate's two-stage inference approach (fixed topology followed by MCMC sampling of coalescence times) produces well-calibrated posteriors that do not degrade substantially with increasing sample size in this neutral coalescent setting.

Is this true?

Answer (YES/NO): NO